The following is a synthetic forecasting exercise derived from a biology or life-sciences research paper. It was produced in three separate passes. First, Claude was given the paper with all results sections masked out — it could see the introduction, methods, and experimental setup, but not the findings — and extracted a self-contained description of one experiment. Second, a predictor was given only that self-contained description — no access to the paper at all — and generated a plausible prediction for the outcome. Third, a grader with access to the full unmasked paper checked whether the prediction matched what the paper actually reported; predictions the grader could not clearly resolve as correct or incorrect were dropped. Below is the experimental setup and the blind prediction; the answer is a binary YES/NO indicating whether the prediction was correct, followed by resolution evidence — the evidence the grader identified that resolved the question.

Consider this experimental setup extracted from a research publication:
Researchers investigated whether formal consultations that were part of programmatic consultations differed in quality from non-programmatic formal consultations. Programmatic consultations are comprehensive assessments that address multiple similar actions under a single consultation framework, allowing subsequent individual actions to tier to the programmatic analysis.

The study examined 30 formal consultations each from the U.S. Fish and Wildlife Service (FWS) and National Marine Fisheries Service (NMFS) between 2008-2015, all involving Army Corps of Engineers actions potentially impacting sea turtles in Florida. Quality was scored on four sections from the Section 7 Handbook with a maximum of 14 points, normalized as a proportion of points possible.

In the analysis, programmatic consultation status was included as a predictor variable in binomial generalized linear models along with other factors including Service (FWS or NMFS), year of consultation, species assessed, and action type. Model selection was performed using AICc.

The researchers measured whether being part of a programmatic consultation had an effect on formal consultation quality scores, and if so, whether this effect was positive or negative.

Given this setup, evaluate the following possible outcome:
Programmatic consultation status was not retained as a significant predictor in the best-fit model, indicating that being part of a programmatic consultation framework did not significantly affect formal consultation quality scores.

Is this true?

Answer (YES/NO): NO